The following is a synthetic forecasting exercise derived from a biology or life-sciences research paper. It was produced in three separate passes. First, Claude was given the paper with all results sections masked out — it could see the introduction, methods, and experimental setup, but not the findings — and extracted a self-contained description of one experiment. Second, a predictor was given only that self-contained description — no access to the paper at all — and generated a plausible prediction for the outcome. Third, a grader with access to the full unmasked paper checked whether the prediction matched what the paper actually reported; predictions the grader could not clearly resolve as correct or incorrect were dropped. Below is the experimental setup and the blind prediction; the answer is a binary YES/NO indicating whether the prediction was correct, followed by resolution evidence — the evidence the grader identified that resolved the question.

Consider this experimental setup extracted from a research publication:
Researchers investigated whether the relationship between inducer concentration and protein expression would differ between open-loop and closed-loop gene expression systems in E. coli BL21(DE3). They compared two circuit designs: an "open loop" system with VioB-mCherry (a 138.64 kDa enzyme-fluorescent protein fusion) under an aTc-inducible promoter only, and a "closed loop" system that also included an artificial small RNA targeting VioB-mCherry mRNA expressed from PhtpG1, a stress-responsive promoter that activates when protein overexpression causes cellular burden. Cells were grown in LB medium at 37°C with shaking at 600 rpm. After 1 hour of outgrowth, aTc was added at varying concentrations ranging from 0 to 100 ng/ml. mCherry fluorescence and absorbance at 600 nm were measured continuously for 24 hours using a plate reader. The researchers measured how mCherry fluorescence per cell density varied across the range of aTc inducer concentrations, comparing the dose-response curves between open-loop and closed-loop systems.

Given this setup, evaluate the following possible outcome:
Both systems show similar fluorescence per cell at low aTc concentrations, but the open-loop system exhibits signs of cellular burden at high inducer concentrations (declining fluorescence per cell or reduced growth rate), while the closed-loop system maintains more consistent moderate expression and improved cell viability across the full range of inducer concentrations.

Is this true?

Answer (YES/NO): NO